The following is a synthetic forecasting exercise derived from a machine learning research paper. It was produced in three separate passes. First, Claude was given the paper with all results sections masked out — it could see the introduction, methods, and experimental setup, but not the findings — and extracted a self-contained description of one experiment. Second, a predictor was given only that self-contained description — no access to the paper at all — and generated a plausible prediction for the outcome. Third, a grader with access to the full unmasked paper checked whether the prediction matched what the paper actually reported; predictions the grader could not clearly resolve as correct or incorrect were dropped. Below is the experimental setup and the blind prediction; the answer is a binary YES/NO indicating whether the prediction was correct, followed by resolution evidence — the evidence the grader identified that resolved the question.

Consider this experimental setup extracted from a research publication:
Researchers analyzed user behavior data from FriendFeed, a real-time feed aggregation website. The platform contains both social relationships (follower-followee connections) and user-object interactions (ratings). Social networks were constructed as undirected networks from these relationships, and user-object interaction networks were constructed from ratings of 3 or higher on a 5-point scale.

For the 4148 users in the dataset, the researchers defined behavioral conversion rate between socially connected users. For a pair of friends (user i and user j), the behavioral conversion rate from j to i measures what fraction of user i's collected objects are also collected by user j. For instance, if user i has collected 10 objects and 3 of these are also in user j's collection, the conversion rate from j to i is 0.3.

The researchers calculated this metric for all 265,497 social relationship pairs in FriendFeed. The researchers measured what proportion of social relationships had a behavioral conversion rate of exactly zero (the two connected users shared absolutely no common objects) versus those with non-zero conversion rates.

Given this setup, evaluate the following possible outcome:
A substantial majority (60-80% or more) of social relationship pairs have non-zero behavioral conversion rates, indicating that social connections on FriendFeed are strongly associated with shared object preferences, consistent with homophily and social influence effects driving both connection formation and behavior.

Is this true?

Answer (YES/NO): NO